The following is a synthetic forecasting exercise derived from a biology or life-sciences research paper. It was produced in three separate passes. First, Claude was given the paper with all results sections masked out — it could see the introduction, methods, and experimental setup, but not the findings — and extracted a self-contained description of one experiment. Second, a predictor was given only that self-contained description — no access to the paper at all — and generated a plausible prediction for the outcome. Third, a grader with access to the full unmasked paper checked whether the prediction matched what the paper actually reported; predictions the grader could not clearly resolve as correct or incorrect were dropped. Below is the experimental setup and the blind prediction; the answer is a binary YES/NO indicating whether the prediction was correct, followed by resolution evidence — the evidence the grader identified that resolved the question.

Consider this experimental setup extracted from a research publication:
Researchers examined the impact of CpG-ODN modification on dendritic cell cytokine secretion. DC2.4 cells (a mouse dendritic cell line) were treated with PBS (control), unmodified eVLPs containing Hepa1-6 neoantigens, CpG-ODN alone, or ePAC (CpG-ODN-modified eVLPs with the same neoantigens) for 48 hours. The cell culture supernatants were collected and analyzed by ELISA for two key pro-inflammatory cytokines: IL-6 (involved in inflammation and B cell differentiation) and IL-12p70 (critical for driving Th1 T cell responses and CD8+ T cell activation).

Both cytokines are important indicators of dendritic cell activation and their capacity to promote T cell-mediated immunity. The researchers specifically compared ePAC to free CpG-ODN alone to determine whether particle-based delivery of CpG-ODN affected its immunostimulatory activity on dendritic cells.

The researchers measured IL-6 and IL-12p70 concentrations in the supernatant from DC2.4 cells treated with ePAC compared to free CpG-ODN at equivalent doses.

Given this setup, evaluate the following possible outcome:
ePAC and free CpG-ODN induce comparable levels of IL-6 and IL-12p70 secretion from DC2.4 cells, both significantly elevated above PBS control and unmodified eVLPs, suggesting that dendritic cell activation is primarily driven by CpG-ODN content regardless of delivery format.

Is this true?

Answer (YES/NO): NO